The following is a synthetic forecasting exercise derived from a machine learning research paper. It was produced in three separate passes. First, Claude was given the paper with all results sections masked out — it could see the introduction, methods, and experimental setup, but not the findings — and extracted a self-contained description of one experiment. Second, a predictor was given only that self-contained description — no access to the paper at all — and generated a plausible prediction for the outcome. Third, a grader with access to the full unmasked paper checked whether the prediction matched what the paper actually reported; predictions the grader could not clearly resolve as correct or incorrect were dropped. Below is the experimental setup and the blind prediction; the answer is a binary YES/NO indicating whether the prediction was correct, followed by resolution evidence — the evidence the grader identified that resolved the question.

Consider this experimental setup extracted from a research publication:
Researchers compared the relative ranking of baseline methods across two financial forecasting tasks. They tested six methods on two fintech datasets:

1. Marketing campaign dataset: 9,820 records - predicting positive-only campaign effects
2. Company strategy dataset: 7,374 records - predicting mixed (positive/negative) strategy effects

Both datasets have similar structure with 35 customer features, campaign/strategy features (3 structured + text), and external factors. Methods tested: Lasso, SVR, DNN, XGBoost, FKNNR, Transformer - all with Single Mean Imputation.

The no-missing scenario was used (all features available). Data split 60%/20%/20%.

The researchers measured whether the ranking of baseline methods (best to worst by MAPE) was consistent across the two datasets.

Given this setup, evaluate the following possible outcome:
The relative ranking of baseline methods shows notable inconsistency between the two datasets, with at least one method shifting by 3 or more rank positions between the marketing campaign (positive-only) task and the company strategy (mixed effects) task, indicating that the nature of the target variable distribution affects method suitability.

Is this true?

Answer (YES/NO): NO